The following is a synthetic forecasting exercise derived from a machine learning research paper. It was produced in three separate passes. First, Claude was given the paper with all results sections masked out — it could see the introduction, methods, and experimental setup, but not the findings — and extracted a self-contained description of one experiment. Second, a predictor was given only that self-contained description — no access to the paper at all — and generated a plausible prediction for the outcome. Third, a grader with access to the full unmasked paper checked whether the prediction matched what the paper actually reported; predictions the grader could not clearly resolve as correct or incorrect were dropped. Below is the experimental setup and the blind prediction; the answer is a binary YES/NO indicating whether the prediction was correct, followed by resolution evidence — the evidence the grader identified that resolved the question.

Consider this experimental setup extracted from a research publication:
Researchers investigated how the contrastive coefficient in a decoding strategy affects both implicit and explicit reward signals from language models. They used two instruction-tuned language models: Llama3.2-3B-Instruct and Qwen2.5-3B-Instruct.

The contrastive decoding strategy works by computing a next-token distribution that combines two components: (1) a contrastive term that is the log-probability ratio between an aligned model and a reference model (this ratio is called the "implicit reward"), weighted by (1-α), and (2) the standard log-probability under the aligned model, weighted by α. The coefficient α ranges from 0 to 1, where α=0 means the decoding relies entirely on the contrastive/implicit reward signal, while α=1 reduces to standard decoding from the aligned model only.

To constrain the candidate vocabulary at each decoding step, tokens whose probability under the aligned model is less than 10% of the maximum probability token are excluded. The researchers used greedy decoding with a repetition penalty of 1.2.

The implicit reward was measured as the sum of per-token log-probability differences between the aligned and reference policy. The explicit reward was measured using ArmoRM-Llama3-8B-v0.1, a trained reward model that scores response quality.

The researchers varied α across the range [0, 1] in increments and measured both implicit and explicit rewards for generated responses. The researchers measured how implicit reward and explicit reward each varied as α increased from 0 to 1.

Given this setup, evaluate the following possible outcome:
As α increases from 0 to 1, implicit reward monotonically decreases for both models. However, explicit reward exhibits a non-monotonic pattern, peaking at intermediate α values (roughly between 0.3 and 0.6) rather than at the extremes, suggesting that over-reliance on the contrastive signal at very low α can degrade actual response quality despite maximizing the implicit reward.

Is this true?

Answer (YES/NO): NO